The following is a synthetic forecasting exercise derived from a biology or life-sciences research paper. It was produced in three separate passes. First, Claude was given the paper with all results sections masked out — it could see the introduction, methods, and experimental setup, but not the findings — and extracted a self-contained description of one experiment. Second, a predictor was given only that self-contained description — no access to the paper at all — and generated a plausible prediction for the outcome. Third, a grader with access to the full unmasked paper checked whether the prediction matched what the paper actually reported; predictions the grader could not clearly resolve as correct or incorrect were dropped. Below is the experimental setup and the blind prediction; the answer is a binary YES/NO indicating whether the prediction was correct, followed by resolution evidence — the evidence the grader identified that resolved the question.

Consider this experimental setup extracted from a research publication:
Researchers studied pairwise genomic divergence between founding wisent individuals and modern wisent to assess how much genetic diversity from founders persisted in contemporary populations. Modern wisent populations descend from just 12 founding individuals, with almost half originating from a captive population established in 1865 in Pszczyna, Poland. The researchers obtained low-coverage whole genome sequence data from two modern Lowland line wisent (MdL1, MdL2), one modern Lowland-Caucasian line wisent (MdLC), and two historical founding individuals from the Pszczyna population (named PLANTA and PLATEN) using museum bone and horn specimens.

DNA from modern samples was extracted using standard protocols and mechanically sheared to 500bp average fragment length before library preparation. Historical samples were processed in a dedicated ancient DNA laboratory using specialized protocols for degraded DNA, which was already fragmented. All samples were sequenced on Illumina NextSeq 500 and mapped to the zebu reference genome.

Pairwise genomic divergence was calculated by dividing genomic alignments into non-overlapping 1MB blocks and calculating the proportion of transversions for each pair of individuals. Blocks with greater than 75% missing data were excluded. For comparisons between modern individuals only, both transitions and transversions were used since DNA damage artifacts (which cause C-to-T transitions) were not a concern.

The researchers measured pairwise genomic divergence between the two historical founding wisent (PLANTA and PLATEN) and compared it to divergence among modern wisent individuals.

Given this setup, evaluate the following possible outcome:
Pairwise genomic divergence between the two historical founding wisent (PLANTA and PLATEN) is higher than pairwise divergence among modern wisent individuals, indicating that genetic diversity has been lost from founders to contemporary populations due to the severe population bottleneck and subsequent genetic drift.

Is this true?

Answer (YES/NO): NO